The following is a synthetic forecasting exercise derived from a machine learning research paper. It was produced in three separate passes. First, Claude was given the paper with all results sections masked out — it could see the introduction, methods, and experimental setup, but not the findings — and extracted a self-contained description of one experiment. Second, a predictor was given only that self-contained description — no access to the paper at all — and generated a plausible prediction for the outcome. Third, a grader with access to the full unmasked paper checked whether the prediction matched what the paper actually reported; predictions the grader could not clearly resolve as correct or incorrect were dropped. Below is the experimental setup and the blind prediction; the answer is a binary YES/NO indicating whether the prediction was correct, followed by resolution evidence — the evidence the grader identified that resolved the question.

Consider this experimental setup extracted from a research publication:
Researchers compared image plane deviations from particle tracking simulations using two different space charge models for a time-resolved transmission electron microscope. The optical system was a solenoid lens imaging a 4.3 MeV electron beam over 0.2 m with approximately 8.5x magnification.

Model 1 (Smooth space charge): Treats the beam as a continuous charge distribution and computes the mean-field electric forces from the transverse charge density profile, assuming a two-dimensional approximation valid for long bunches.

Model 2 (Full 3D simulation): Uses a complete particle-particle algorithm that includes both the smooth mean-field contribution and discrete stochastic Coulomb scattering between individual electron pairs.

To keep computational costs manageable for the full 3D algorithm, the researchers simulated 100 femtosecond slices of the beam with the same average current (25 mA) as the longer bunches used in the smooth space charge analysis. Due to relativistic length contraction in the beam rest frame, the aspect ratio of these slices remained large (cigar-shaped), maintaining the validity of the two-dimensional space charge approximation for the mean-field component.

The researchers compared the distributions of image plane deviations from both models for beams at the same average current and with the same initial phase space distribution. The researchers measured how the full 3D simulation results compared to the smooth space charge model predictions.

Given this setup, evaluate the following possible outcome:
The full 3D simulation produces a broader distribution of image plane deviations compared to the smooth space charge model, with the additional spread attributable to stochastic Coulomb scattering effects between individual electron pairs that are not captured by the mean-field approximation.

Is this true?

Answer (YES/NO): YES